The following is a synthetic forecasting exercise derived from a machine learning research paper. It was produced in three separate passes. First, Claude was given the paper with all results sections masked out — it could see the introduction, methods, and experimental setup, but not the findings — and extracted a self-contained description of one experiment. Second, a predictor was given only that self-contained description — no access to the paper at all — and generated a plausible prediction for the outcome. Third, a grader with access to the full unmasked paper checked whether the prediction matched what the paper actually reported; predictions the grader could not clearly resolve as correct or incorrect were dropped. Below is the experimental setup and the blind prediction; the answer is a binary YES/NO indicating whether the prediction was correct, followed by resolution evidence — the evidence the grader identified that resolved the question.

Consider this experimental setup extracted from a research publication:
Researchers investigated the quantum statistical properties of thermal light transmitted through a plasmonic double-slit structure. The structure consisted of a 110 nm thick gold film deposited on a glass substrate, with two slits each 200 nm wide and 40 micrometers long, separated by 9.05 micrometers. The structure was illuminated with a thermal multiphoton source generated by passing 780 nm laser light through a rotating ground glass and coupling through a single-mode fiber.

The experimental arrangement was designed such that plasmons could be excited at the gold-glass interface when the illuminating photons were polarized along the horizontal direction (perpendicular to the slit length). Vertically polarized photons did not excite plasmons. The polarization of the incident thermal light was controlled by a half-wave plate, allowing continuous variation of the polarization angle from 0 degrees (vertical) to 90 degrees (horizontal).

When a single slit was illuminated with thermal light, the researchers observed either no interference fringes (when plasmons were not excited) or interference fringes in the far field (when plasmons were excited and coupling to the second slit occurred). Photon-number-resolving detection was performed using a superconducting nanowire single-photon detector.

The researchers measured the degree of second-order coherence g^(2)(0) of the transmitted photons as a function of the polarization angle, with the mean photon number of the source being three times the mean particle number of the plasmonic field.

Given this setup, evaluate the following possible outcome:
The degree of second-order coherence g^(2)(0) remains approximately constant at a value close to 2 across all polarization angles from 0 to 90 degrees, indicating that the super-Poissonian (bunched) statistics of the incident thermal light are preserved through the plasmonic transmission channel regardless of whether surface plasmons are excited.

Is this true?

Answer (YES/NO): NO